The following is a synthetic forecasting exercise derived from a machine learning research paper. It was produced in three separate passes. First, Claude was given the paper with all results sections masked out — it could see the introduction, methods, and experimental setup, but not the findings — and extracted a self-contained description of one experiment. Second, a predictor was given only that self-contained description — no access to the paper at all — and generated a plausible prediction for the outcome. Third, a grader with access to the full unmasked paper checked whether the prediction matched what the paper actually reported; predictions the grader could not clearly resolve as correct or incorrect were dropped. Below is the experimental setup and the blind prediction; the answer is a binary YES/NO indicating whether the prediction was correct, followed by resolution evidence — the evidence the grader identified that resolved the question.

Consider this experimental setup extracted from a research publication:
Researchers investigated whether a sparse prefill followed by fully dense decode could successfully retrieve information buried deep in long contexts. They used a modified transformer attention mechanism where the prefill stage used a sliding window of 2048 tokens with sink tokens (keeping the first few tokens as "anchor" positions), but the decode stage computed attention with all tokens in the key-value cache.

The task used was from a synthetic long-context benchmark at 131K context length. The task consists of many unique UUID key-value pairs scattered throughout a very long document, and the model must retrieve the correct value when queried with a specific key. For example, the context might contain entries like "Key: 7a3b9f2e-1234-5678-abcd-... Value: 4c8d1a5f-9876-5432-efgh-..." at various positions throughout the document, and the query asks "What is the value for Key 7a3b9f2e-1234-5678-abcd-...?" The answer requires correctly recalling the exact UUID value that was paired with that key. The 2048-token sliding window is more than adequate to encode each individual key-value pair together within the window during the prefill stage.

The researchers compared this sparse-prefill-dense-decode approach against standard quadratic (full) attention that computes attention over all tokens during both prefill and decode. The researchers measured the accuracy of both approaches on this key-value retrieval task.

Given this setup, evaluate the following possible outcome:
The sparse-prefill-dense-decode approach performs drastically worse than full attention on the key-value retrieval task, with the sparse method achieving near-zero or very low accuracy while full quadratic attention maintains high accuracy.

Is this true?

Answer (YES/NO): YES